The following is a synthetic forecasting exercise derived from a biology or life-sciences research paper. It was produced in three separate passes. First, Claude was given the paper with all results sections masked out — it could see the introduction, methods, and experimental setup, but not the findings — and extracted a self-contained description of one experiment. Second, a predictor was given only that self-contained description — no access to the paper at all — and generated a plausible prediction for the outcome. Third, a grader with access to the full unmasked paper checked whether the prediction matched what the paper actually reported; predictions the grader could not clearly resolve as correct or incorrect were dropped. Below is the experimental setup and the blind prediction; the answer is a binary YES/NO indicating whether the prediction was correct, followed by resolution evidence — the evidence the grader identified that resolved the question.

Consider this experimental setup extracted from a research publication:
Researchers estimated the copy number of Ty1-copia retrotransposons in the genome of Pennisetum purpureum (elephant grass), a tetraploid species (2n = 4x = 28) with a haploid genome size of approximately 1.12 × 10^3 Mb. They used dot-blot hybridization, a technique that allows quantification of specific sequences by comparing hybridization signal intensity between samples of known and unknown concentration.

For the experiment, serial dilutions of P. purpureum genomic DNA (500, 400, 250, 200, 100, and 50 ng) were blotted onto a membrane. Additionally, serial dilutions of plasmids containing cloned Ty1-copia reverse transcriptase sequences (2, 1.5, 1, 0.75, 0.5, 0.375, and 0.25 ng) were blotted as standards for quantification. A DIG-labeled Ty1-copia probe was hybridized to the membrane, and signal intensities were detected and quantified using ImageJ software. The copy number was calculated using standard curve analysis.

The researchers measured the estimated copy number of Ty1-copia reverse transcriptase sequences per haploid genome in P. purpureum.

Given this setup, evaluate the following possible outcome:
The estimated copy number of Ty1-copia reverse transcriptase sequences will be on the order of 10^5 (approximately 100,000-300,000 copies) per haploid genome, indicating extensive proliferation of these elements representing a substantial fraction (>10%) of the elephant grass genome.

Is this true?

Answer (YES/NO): NO